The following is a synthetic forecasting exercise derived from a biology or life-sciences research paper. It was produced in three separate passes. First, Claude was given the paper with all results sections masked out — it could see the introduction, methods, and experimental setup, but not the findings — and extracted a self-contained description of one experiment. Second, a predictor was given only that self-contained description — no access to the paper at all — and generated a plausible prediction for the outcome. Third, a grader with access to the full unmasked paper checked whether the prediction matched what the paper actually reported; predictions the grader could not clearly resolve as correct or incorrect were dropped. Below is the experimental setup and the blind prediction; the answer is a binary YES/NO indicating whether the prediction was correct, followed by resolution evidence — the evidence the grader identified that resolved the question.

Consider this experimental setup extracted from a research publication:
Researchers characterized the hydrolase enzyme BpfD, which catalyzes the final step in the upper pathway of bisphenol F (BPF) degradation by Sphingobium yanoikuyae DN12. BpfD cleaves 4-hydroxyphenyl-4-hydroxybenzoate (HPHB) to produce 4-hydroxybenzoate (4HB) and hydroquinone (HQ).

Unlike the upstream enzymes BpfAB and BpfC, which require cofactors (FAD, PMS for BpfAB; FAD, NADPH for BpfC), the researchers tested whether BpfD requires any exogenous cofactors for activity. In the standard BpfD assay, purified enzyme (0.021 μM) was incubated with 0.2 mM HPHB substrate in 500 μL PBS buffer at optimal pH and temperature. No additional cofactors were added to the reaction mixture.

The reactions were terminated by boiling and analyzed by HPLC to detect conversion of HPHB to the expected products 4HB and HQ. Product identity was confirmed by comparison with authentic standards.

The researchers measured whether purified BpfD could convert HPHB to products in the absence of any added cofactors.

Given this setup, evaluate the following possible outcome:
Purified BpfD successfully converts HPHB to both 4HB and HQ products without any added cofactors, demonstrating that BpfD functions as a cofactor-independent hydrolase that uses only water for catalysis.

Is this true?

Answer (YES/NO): YES